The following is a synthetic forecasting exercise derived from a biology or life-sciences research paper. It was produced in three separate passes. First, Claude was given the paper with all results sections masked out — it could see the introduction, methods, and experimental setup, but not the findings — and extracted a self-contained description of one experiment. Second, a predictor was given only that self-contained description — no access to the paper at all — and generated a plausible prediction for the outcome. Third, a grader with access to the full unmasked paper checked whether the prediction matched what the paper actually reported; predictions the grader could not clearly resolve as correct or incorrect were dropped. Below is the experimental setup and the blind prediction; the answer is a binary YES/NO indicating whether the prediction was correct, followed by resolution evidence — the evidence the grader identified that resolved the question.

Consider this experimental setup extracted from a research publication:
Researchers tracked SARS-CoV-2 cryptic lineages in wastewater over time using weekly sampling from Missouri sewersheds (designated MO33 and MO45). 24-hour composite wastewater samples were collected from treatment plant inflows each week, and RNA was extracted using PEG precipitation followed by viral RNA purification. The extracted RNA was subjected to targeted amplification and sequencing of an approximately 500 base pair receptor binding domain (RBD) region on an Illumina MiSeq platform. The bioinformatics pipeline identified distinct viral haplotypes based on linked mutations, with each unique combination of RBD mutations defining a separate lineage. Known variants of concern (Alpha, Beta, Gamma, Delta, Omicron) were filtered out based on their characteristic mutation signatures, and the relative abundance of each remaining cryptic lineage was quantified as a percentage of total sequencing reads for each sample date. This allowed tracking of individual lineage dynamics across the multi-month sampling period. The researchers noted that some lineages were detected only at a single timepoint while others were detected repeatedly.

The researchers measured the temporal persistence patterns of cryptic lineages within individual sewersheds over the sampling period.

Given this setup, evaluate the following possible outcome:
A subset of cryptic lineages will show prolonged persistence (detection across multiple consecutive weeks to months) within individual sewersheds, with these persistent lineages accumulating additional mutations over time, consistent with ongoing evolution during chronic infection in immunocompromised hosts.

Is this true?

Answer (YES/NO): YES